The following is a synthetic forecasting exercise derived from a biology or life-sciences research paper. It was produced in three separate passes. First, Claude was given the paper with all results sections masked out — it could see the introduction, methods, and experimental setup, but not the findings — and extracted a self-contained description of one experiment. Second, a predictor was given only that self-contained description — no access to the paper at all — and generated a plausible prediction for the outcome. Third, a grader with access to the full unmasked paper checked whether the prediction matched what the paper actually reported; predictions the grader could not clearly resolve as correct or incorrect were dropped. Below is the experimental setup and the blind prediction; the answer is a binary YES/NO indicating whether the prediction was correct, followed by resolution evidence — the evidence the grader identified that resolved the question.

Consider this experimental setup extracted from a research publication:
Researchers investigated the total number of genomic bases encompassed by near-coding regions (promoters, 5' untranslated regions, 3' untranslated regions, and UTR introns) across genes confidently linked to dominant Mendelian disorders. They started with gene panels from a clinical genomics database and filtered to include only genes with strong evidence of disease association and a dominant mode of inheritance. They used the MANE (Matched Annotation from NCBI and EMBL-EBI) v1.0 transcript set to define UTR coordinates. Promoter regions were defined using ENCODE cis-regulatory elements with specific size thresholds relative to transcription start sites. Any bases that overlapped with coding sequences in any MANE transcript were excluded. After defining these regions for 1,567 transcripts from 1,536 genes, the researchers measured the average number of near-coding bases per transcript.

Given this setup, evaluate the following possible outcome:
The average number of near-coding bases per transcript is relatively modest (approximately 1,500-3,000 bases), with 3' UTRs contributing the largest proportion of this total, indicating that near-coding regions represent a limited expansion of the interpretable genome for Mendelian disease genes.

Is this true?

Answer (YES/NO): NO